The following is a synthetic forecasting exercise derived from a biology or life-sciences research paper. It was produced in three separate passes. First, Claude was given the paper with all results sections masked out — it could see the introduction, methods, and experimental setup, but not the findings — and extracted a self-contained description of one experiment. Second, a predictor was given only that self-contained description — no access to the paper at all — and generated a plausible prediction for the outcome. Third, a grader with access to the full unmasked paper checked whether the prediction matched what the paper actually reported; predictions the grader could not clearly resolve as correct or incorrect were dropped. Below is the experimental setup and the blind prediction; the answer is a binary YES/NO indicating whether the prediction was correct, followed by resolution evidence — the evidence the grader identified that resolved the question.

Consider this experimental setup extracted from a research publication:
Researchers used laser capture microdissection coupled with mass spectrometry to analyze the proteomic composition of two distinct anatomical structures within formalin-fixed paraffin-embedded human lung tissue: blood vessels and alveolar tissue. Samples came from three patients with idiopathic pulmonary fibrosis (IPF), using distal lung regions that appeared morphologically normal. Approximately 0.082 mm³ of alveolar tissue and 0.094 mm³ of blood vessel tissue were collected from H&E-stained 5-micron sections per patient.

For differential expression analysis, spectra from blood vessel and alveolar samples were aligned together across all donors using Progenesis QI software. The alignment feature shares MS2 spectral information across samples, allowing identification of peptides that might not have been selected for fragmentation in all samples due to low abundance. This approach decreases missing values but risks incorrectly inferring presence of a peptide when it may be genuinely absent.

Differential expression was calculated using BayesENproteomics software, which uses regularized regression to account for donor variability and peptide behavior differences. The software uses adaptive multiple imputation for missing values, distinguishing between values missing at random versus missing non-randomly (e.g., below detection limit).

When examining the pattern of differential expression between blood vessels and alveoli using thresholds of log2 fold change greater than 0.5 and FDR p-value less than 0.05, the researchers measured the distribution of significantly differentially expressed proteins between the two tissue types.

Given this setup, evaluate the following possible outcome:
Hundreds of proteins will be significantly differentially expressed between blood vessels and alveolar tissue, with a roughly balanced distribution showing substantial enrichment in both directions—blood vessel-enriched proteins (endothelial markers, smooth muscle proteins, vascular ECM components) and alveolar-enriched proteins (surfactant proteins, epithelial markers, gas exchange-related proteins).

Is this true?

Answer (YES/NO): NO